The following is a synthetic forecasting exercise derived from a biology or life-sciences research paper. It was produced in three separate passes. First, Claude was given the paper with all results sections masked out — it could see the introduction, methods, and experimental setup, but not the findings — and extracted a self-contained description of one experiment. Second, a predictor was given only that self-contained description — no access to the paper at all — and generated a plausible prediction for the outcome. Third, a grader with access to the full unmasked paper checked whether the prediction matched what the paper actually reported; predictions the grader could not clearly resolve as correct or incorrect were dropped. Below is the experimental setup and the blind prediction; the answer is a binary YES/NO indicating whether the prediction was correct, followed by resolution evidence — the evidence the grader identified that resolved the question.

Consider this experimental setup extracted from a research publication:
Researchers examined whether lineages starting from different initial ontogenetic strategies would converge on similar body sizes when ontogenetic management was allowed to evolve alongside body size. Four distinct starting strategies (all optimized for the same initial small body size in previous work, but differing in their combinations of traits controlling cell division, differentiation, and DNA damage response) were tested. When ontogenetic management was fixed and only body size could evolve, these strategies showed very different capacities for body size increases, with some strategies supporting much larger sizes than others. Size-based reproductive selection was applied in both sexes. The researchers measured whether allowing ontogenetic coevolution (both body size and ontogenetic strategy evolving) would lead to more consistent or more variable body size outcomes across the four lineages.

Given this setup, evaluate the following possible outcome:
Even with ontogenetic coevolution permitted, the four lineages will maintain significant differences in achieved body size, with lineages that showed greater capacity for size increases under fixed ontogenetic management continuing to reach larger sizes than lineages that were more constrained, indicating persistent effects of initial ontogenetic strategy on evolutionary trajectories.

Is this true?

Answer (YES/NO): NO